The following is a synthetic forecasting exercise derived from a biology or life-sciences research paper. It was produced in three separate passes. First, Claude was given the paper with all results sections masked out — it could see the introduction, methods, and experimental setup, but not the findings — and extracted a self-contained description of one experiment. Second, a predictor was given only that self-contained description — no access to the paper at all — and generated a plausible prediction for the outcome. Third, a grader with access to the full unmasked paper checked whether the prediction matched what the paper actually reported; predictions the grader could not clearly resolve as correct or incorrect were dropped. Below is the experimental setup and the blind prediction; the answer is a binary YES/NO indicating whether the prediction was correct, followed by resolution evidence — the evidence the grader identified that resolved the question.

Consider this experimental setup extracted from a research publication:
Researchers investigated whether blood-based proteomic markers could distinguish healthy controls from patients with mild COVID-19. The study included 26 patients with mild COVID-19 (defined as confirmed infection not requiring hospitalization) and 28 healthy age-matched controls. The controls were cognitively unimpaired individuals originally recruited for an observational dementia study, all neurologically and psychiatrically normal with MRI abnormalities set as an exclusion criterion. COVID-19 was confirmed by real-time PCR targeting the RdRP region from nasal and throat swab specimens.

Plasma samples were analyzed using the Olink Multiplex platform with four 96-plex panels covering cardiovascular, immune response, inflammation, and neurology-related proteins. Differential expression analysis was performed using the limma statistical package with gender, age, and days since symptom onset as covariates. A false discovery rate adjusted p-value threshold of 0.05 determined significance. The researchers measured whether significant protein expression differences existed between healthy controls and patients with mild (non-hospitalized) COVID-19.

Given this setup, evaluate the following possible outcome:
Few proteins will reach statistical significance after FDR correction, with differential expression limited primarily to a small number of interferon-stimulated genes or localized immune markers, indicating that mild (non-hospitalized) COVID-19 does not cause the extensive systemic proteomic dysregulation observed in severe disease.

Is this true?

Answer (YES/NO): NO